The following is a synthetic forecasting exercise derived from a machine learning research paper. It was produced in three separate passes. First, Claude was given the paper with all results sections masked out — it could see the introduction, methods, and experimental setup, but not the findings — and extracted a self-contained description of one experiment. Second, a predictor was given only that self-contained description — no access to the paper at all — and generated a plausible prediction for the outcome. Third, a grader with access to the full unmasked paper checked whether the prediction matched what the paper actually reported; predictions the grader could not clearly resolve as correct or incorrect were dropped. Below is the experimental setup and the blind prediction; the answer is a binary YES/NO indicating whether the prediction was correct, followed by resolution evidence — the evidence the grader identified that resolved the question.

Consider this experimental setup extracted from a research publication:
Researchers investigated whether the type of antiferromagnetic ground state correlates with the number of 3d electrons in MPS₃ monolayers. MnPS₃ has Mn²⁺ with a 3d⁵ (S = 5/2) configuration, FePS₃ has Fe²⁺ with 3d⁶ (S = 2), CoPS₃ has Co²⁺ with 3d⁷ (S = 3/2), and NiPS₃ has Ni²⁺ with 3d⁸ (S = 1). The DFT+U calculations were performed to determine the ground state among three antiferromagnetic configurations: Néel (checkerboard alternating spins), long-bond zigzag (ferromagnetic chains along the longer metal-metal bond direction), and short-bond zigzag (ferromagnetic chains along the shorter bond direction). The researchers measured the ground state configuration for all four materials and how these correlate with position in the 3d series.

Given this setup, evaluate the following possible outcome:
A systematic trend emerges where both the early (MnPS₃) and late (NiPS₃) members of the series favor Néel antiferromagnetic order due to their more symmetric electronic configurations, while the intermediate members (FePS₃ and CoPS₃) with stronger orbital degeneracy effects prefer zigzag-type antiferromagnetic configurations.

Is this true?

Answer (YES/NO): NO